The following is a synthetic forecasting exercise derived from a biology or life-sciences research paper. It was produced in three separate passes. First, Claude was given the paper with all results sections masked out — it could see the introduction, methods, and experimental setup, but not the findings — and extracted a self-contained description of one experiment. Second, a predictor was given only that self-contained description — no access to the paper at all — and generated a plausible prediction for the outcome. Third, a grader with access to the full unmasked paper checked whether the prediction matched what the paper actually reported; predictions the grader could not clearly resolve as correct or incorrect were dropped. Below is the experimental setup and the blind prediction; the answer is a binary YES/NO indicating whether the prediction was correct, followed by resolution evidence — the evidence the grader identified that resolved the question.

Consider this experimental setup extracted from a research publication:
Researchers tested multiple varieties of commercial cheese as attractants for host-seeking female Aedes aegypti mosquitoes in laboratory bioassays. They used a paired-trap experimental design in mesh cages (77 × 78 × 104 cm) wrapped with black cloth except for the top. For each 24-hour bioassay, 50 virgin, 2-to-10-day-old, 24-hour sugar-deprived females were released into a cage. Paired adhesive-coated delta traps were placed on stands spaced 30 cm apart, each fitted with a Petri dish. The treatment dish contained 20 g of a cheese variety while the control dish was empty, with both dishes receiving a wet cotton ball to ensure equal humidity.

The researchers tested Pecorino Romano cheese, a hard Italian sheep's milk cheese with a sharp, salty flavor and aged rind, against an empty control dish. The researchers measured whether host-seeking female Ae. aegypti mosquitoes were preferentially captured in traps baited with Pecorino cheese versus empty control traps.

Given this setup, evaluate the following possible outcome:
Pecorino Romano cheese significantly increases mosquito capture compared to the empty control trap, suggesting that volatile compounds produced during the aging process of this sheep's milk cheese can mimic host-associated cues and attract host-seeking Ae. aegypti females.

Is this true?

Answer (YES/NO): YES